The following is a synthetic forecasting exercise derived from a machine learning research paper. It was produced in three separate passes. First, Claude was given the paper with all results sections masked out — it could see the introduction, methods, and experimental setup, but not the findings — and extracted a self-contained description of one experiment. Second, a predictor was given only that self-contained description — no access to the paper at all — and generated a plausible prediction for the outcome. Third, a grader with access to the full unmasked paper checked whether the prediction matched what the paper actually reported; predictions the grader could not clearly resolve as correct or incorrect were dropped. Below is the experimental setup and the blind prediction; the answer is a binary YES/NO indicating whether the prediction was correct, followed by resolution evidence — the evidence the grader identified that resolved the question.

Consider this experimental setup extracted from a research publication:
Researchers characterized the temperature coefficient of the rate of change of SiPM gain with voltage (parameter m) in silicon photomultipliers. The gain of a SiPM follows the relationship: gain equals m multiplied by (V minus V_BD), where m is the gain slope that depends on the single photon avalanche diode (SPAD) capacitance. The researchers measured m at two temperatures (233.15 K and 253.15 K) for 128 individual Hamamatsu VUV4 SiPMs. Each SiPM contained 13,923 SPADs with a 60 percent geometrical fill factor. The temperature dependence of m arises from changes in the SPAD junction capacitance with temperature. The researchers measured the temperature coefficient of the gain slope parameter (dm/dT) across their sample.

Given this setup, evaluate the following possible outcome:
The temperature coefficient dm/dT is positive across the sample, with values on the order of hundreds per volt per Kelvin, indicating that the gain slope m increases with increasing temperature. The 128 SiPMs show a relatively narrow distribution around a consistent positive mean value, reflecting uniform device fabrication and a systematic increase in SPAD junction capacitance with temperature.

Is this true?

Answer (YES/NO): NO